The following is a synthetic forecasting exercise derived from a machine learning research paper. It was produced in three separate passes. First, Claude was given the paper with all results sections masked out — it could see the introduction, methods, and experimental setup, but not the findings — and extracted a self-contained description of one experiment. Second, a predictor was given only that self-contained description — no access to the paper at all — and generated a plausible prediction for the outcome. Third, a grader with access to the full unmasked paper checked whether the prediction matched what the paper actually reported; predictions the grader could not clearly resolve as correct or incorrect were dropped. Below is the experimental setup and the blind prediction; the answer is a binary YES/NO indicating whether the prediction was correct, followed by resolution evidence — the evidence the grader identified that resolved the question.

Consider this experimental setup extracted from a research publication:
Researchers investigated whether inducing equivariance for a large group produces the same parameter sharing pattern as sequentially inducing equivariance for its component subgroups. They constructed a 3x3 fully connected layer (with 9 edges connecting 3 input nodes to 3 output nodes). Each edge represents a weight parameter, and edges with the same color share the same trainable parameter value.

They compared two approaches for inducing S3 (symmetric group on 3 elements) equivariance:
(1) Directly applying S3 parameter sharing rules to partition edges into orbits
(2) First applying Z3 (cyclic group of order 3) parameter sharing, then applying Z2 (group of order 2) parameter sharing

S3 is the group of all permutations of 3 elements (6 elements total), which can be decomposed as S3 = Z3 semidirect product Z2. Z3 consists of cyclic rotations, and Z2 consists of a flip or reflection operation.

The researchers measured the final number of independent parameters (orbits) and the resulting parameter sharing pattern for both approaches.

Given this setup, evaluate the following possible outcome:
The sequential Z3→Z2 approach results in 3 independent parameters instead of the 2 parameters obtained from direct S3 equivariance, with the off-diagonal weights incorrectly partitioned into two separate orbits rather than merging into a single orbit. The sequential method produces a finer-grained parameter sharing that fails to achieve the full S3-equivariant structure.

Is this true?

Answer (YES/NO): NO